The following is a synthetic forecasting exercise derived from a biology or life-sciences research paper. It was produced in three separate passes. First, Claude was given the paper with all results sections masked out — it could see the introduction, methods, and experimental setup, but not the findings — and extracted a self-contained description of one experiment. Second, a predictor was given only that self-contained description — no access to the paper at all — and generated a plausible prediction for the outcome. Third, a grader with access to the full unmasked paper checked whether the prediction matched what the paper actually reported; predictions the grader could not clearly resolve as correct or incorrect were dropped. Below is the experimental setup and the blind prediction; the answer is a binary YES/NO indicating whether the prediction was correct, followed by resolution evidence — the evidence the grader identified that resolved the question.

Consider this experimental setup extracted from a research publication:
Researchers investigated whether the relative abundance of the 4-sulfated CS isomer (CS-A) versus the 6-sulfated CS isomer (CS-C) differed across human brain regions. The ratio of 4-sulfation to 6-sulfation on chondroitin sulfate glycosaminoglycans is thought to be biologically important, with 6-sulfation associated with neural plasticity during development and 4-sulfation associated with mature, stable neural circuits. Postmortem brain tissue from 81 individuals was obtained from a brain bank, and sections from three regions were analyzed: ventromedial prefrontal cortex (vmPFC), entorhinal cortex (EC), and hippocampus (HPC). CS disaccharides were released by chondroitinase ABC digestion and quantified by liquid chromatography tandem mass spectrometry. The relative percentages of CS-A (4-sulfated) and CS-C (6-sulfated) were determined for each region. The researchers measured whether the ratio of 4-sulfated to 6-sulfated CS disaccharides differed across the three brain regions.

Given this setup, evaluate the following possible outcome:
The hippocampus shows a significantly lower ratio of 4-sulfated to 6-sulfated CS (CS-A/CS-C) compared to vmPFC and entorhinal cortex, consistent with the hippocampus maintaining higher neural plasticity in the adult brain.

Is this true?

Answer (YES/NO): NO